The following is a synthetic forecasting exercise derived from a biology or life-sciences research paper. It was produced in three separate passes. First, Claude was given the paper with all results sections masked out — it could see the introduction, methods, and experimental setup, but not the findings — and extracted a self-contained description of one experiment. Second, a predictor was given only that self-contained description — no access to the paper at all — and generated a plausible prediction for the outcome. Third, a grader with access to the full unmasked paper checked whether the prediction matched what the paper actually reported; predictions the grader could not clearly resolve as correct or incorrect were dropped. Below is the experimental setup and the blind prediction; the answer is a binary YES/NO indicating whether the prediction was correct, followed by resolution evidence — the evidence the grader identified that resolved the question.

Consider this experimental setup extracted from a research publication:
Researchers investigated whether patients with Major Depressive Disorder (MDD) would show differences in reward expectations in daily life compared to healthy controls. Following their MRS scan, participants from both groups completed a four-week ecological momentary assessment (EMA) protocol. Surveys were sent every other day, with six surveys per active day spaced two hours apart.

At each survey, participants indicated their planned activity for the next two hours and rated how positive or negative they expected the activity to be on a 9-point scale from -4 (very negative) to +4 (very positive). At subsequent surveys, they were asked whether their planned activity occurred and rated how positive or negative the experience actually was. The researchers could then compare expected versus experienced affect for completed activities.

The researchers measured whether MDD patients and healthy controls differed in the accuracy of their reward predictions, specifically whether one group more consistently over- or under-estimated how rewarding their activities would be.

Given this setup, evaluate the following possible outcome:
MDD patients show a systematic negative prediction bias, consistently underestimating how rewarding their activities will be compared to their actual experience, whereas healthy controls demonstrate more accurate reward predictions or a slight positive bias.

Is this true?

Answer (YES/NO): NO